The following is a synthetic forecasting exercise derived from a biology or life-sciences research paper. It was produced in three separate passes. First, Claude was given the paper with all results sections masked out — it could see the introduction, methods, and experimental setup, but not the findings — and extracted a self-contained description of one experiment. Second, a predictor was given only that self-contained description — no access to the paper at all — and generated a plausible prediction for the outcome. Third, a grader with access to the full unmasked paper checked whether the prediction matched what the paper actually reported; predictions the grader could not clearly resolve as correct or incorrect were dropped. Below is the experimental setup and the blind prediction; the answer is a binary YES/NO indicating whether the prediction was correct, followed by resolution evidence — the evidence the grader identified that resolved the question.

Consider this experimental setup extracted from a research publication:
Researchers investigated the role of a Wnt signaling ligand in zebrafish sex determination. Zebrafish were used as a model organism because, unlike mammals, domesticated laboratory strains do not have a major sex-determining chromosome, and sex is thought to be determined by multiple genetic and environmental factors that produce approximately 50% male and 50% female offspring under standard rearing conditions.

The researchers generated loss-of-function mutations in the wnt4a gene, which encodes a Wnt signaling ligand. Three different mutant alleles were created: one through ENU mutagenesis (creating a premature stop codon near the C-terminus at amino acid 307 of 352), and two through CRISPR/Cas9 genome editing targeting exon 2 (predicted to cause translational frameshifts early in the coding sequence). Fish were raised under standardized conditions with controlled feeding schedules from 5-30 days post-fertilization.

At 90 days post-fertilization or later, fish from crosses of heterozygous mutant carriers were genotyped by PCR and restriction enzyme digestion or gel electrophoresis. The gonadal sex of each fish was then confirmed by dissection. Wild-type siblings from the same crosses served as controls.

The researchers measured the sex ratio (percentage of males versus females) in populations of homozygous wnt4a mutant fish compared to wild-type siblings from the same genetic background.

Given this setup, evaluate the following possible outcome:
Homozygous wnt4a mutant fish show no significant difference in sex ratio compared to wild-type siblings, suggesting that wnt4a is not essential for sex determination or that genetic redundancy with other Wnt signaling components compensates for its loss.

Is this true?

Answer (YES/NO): NO